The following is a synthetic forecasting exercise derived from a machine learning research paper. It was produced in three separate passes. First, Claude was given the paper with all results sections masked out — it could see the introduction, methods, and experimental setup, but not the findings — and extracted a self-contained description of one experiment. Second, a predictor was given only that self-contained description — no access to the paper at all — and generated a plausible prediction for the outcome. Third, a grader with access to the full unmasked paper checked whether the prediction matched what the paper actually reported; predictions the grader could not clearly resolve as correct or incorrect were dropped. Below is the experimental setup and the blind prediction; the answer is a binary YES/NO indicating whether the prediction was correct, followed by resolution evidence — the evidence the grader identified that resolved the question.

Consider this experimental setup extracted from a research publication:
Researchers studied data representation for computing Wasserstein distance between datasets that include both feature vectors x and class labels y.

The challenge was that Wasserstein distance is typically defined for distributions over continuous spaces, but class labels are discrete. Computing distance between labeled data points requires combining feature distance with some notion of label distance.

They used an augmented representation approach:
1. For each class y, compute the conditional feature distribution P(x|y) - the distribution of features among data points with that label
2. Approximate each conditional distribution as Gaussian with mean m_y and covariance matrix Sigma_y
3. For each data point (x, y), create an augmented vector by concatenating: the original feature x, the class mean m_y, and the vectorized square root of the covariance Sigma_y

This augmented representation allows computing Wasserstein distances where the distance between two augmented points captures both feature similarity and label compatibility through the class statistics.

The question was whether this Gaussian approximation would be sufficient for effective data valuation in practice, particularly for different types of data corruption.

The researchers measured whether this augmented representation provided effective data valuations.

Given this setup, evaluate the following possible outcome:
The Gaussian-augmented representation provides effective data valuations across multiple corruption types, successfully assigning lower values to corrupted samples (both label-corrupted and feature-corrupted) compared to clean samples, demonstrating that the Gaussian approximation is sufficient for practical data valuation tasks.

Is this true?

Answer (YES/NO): NO